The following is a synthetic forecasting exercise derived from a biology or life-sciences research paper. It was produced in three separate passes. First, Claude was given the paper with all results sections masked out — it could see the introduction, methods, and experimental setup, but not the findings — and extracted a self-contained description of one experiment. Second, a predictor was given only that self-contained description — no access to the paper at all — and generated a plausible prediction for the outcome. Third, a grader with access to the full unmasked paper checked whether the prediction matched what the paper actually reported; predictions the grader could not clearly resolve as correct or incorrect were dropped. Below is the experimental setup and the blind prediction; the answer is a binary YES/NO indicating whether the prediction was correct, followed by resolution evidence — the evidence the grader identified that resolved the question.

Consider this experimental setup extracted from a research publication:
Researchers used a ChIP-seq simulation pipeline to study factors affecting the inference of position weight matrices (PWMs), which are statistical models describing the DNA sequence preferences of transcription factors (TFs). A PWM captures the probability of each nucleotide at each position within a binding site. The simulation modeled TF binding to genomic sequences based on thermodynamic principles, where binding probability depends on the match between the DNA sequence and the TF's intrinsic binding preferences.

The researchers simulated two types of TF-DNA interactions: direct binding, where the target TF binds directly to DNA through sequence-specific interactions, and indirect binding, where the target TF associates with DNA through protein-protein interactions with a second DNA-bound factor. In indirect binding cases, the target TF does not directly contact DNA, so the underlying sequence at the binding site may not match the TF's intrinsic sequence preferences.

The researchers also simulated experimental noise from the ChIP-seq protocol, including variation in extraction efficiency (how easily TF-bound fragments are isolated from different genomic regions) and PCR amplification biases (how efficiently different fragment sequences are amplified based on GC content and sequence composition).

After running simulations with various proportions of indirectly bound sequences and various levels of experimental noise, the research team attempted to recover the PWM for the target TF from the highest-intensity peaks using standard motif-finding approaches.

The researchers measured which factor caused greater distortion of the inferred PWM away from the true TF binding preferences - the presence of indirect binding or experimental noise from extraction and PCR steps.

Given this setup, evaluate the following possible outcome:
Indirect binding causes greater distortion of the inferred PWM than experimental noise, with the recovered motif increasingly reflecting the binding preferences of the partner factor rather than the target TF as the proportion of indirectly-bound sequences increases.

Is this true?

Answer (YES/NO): YES